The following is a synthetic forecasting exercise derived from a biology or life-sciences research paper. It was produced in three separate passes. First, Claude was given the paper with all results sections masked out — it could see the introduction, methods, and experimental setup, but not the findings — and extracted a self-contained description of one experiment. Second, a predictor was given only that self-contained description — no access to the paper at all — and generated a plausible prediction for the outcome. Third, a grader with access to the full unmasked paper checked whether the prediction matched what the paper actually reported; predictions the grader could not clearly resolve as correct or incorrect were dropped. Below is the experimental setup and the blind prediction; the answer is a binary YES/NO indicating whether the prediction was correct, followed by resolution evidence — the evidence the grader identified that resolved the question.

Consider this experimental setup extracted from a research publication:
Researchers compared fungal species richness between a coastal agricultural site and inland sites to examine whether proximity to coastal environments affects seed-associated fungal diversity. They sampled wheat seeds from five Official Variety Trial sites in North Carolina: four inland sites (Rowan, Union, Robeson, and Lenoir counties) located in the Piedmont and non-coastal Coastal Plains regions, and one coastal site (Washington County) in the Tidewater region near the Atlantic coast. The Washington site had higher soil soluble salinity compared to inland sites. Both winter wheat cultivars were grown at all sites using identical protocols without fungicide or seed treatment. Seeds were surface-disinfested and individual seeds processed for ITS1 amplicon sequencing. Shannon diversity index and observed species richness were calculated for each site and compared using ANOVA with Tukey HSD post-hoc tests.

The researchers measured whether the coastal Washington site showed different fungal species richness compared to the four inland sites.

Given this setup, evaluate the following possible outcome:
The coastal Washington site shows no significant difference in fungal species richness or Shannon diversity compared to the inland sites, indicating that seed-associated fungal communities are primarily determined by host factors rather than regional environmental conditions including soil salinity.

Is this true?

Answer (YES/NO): NO